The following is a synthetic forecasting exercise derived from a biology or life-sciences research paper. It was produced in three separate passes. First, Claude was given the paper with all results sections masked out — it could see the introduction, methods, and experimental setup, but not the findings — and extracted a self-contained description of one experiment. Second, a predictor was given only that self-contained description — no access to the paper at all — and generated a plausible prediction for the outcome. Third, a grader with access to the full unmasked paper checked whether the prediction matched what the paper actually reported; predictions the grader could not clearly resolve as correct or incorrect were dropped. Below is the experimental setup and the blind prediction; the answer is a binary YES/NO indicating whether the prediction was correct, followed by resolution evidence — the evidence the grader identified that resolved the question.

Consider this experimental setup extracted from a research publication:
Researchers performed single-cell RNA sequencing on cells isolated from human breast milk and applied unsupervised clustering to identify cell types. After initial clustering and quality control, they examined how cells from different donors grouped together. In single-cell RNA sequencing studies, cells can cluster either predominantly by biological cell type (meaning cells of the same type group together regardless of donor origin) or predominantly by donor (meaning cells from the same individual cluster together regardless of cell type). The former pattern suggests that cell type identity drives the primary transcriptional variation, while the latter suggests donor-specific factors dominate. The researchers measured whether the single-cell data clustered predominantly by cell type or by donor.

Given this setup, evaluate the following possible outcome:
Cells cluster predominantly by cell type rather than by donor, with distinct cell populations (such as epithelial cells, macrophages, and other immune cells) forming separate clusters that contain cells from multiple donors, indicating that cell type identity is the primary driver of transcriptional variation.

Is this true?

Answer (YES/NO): YES